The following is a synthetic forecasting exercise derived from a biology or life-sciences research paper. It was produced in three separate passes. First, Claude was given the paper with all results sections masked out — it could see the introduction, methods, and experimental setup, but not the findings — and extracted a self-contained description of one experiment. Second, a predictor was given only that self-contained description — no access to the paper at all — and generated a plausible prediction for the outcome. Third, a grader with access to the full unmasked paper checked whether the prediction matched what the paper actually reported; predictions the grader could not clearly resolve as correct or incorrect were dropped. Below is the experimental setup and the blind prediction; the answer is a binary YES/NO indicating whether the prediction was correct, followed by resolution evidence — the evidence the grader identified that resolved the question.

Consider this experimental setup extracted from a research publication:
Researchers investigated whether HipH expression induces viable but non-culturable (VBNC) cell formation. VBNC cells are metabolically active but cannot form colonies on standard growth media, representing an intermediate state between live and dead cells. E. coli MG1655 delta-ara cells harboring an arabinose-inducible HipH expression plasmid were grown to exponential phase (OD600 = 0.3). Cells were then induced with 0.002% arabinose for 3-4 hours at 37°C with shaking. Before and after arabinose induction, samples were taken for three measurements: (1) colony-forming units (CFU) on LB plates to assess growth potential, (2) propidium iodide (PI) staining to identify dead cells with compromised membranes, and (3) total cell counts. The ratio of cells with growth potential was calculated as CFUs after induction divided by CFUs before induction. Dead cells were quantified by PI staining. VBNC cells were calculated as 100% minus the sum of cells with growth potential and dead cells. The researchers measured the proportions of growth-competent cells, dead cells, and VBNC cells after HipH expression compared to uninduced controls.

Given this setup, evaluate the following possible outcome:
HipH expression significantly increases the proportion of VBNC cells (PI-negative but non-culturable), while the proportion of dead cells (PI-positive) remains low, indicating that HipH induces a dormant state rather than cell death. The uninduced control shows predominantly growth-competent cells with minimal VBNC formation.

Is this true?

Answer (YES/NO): NO